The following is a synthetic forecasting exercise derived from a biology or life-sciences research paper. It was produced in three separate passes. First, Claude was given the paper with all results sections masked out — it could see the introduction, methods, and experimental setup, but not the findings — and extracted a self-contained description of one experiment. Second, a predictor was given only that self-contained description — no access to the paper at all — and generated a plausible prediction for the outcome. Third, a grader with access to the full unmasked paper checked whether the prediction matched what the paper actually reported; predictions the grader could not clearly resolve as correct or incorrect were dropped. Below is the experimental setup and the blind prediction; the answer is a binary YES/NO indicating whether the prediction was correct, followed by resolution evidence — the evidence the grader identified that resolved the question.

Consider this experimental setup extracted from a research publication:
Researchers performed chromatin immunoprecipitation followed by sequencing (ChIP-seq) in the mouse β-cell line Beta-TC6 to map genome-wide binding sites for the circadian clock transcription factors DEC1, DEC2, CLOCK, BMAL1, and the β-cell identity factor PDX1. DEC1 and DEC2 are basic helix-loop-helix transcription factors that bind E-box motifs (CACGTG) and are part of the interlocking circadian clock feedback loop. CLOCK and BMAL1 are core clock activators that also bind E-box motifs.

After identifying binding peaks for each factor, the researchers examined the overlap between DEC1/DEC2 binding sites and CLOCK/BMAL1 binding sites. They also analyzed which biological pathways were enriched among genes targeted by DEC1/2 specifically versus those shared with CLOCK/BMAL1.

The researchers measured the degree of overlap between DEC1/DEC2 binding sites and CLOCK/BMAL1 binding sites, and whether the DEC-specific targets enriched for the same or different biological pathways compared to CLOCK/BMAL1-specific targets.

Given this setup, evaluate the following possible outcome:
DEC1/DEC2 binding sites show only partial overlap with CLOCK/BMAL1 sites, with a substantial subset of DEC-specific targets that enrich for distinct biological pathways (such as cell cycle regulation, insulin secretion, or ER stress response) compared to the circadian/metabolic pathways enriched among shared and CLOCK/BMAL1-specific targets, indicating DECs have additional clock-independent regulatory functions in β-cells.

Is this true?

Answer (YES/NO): NO